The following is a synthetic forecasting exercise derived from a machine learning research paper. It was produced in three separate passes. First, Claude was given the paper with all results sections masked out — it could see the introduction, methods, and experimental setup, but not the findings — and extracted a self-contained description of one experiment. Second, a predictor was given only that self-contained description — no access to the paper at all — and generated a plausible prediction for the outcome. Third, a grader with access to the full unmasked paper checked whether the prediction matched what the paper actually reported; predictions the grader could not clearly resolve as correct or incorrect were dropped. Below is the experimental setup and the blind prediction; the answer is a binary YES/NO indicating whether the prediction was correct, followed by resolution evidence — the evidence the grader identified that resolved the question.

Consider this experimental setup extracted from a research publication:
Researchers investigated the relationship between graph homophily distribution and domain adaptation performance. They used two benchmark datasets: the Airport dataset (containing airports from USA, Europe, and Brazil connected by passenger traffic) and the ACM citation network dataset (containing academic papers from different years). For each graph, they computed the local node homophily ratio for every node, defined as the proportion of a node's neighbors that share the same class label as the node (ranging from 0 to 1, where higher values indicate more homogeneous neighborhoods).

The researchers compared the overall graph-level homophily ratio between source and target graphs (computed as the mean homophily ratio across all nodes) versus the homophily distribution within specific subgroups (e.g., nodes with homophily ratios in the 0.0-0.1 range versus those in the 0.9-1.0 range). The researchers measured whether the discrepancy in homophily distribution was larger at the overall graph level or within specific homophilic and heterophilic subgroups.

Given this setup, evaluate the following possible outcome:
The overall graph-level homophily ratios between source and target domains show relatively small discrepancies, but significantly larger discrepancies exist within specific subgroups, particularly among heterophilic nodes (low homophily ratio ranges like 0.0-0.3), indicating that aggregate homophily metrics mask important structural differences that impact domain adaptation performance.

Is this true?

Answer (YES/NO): NO